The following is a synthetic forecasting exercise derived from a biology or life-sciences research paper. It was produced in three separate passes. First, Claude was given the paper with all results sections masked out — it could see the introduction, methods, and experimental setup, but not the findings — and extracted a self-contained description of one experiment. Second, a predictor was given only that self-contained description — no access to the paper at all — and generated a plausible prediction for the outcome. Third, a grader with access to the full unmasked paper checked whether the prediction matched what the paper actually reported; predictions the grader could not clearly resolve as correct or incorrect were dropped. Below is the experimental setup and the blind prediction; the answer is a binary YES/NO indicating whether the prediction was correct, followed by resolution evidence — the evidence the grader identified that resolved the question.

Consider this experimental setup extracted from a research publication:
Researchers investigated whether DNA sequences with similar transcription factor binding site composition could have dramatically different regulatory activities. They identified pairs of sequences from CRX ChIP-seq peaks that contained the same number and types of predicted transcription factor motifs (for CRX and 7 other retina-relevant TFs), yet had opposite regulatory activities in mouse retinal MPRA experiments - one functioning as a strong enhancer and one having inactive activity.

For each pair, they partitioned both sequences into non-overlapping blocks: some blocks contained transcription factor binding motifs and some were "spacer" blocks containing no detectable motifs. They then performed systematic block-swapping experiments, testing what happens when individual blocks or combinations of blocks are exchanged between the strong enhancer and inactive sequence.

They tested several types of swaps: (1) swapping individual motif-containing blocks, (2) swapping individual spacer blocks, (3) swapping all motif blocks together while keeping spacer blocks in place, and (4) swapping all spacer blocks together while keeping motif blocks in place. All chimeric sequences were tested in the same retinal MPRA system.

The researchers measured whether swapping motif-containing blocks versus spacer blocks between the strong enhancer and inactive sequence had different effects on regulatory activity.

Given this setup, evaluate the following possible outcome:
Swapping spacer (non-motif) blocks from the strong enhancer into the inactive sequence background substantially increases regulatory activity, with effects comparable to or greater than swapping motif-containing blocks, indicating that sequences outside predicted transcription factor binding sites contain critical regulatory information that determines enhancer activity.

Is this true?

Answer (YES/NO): NO